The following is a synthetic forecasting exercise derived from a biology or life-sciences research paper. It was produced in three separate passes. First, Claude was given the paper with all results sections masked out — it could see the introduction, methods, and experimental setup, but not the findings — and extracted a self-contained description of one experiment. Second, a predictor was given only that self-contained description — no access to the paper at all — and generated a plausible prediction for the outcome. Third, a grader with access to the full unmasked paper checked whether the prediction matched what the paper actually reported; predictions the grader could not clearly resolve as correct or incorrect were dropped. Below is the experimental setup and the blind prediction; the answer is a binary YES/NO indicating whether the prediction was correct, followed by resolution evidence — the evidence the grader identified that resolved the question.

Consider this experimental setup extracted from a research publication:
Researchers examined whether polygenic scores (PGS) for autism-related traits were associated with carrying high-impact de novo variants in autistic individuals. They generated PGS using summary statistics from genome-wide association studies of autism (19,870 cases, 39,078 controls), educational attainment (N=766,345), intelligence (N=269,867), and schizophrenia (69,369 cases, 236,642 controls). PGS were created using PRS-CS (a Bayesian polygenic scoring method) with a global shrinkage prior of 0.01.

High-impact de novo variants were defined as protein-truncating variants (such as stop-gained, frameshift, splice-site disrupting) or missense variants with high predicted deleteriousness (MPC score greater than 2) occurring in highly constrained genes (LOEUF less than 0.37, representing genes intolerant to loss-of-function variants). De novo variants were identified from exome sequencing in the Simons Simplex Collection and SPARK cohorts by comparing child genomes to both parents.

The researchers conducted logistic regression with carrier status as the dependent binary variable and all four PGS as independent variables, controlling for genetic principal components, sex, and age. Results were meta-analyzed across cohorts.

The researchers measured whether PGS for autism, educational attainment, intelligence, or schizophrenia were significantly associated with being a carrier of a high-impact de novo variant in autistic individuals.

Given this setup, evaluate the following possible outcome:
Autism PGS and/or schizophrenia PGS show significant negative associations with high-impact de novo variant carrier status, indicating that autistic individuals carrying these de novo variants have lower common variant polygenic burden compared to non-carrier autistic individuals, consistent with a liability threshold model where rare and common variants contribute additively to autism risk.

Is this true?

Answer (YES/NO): YES